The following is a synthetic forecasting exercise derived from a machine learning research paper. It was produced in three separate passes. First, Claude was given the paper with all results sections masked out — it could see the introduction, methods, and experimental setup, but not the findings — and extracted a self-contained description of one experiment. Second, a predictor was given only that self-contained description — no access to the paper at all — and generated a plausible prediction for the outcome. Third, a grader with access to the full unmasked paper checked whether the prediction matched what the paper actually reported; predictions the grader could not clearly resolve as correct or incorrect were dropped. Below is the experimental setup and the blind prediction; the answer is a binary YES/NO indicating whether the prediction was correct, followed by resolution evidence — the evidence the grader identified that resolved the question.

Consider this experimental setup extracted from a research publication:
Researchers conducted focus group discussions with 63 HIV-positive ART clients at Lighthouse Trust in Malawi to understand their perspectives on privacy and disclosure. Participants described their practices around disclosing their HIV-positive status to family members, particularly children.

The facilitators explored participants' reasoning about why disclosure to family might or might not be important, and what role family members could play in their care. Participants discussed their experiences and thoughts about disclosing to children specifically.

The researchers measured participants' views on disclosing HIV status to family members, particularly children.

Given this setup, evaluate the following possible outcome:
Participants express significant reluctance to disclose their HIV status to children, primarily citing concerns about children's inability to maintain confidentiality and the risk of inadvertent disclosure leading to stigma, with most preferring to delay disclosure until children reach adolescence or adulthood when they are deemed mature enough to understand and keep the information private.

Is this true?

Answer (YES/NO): NO